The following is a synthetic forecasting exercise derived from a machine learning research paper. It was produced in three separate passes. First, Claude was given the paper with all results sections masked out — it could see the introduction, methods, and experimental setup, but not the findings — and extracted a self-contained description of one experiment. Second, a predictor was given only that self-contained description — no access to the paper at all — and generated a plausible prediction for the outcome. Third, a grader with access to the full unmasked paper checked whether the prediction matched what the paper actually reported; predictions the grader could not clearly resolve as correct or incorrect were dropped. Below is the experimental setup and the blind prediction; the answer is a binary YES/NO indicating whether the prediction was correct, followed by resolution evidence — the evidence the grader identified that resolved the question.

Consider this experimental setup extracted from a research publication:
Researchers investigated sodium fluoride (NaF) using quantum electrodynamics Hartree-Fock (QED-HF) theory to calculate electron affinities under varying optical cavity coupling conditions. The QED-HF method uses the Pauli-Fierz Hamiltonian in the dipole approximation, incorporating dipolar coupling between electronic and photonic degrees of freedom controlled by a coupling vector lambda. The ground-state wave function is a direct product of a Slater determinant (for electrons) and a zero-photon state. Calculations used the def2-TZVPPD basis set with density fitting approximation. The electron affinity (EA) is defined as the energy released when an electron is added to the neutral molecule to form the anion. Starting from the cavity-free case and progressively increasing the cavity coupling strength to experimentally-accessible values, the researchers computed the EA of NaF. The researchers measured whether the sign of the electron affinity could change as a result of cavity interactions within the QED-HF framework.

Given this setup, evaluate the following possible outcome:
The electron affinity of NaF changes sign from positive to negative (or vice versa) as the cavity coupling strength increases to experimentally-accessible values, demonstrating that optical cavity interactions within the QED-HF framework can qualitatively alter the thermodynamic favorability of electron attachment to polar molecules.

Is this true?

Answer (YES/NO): YES